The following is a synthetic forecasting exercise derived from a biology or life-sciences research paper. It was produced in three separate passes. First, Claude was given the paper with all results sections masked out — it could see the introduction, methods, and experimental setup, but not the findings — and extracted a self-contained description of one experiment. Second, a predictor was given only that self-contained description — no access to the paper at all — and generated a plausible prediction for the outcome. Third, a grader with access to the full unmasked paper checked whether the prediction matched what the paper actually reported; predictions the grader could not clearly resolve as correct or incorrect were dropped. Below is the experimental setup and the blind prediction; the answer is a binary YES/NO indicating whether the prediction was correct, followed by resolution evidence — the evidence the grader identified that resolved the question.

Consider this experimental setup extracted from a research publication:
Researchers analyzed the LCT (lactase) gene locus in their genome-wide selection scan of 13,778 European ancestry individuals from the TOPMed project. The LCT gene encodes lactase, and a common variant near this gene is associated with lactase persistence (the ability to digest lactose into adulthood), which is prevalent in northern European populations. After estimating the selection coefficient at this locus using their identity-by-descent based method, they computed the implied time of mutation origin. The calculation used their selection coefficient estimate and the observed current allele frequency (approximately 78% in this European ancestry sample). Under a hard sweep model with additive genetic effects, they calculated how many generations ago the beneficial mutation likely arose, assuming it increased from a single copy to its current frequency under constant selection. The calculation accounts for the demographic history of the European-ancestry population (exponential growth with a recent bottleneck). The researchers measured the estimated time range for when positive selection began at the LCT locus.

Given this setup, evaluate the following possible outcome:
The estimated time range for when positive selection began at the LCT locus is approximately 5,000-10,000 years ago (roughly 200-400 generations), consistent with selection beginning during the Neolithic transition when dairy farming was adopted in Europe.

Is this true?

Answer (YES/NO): NO